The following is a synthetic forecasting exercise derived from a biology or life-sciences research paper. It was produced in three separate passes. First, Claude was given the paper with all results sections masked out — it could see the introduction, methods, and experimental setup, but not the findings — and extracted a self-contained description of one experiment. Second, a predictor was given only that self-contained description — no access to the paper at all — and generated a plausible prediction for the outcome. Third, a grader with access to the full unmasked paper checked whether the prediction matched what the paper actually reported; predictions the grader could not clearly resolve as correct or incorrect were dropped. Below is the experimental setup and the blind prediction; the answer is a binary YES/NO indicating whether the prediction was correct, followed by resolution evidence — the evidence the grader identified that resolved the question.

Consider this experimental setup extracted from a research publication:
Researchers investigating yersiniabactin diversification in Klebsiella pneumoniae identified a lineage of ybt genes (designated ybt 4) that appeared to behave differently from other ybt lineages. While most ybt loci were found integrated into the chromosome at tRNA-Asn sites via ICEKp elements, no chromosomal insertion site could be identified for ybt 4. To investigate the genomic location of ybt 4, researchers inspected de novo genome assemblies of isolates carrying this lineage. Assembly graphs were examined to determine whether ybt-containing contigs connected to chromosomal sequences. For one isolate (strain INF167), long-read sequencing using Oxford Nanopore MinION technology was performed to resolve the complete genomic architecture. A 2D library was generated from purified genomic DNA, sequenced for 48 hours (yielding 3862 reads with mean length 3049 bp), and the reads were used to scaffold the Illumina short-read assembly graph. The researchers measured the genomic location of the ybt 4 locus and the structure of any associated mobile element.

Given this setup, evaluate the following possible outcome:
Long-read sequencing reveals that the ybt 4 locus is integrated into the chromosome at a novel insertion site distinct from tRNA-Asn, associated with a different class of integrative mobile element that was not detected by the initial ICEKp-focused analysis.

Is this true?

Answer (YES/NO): NO